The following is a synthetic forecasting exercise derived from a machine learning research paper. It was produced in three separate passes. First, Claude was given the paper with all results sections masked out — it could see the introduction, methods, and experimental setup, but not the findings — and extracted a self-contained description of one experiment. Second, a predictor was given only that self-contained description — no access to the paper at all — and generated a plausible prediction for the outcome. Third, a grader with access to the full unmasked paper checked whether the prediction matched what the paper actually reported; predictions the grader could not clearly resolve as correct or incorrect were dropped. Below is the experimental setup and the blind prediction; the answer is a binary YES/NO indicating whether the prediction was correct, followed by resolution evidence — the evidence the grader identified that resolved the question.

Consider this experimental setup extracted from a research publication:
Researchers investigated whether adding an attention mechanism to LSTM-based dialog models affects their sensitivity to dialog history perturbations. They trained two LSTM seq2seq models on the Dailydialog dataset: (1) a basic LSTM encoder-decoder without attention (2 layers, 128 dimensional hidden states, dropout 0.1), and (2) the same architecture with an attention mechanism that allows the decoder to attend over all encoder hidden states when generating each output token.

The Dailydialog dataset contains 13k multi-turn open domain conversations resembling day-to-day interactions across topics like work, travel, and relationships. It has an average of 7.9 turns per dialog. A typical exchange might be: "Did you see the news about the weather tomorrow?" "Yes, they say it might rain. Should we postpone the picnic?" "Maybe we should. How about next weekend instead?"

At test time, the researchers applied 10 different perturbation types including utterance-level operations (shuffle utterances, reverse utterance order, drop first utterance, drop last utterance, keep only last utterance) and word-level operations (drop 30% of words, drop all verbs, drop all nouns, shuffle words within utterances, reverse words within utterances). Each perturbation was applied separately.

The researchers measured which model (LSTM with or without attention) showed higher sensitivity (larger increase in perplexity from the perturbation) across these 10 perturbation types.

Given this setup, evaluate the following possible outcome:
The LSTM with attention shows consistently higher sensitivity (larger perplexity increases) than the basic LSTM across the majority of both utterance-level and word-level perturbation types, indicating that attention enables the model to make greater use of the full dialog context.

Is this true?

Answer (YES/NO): NO